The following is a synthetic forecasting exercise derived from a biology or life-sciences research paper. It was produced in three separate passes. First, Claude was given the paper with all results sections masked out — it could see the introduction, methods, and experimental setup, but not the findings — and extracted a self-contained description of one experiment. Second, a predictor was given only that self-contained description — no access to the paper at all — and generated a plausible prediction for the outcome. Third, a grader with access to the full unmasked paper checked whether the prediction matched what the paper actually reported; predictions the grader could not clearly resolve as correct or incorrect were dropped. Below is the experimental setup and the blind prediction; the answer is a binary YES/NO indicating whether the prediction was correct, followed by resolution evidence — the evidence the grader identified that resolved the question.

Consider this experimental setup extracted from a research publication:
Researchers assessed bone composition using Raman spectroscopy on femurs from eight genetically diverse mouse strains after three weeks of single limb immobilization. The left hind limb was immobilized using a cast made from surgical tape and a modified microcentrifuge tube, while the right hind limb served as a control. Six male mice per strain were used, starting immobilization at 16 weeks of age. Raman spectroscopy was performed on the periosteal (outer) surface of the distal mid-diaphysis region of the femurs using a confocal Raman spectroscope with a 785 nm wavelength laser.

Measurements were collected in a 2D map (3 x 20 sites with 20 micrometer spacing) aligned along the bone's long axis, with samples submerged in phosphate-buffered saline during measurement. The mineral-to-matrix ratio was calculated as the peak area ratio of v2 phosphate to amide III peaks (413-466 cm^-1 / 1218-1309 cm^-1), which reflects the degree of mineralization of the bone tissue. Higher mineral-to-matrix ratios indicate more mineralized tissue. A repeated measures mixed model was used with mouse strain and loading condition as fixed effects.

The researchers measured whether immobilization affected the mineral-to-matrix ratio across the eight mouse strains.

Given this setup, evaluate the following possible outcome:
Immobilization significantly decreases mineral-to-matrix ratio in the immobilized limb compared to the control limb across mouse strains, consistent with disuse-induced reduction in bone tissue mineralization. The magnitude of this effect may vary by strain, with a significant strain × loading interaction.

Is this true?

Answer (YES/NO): NO